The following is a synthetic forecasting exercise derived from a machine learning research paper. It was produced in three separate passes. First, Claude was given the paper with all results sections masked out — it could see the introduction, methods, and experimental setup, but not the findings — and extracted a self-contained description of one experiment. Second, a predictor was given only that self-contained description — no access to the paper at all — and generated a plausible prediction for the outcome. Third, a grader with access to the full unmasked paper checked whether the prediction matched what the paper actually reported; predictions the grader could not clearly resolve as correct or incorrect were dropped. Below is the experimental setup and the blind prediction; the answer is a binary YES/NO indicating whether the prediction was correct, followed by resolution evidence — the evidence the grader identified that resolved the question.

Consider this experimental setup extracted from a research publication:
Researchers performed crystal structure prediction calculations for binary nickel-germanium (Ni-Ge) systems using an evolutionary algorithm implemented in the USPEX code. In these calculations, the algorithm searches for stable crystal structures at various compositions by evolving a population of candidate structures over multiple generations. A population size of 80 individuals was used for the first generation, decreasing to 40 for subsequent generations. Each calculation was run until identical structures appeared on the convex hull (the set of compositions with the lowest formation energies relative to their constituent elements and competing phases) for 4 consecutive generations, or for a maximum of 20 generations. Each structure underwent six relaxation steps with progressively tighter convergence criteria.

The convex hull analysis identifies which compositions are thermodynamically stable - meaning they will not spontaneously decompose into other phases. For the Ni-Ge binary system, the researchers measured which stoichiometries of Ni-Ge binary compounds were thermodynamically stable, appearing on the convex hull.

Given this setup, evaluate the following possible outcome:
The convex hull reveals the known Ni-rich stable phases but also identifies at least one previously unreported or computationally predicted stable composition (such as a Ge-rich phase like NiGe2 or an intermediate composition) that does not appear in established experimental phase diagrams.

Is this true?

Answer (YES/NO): NO